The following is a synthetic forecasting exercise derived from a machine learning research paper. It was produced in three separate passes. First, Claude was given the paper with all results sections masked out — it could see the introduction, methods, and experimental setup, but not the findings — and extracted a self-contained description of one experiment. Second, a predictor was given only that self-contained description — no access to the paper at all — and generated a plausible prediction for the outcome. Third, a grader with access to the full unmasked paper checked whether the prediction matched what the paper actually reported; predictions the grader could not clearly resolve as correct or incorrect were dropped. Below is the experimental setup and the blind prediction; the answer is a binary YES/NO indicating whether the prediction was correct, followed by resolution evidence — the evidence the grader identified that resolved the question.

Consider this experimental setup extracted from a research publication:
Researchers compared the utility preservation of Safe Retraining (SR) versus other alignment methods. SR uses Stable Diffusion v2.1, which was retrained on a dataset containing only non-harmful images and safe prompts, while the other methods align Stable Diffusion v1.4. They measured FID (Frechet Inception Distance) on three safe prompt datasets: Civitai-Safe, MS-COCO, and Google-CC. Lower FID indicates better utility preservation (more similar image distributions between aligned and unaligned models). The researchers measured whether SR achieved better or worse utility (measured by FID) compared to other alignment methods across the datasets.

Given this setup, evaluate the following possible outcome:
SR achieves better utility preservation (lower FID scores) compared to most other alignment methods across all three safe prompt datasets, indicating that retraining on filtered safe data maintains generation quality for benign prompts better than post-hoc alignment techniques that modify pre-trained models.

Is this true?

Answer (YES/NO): NO